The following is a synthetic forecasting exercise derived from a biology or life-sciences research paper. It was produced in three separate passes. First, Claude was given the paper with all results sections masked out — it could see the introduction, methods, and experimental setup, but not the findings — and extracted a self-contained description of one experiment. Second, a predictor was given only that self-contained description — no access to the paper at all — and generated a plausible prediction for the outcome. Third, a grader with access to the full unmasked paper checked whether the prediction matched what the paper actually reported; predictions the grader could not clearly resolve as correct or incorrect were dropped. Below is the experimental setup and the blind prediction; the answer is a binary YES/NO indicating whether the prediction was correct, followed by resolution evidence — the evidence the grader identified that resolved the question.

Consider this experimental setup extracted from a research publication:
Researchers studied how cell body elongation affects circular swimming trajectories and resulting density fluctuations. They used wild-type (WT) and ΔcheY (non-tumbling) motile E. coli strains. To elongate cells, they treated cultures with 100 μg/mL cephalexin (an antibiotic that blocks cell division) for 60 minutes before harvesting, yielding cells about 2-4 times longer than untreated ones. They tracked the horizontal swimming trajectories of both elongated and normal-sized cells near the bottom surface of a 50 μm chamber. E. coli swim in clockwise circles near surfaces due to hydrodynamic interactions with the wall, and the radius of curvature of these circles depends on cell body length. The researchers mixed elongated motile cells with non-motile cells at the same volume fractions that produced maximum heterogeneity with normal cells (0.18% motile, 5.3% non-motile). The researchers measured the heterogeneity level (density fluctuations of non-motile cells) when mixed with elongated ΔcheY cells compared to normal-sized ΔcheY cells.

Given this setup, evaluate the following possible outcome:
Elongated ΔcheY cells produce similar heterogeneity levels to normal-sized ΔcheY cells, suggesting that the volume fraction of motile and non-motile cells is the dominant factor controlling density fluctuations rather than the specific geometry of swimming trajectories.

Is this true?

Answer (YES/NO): NO